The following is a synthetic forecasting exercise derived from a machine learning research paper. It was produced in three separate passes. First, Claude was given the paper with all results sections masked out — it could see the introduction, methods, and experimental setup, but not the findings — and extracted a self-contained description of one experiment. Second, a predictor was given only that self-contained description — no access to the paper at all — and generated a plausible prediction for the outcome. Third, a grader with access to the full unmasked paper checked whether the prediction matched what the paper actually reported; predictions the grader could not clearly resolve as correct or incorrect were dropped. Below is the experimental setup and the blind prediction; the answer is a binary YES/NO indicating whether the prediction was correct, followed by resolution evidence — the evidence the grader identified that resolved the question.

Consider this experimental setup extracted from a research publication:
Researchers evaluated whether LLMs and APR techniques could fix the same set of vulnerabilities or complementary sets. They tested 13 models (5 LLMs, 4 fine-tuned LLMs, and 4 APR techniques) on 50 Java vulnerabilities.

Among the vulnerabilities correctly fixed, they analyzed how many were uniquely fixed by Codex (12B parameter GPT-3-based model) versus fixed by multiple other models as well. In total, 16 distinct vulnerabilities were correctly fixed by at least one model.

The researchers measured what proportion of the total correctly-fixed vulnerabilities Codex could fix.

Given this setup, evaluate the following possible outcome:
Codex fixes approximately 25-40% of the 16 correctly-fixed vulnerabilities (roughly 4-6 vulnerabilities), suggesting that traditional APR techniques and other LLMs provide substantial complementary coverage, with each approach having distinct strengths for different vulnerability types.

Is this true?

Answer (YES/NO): NO